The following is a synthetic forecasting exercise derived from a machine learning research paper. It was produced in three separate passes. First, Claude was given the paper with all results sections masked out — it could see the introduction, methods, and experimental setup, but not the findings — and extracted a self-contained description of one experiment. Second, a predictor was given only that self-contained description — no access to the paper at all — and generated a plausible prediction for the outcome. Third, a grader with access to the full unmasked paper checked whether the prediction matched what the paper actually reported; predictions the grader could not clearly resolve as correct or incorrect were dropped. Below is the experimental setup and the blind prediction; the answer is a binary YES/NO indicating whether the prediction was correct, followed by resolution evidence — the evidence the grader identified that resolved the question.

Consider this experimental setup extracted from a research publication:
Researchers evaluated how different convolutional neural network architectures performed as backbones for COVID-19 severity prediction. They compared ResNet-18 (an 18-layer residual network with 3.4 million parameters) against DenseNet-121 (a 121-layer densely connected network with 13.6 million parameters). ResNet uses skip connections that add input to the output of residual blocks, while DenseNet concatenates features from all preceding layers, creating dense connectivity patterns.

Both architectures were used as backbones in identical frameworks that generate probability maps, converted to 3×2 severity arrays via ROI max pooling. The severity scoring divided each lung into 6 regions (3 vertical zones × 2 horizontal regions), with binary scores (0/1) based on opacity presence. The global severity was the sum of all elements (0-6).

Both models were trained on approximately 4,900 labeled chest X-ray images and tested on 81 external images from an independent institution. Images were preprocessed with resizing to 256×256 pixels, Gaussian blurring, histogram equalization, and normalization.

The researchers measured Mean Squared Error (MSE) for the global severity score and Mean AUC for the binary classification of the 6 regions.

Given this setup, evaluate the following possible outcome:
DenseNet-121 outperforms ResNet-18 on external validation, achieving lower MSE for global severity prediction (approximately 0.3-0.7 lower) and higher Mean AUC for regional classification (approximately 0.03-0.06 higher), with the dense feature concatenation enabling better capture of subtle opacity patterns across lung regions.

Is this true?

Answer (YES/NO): NO